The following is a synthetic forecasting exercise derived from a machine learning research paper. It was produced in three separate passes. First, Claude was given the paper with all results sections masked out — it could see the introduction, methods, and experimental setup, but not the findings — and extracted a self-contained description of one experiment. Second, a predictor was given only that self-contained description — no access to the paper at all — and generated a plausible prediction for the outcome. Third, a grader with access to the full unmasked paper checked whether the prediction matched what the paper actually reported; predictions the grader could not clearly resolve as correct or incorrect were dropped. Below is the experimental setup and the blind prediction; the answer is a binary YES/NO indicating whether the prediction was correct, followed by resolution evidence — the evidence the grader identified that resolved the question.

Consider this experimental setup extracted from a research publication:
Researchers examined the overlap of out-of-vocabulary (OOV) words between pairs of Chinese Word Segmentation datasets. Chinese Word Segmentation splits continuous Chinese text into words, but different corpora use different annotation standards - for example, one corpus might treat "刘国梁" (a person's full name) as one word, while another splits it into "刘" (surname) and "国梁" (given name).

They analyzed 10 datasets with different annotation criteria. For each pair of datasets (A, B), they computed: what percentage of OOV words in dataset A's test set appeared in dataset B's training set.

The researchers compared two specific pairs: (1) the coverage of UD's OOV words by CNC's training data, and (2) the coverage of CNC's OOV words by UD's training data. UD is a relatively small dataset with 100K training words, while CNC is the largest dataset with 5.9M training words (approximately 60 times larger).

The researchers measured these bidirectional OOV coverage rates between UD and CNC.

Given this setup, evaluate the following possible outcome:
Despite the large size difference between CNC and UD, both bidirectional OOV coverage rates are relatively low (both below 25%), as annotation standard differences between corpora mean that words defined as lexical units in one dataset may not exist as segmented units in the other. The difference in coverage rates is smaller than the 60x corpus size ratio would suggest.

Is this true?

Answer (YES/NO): NO